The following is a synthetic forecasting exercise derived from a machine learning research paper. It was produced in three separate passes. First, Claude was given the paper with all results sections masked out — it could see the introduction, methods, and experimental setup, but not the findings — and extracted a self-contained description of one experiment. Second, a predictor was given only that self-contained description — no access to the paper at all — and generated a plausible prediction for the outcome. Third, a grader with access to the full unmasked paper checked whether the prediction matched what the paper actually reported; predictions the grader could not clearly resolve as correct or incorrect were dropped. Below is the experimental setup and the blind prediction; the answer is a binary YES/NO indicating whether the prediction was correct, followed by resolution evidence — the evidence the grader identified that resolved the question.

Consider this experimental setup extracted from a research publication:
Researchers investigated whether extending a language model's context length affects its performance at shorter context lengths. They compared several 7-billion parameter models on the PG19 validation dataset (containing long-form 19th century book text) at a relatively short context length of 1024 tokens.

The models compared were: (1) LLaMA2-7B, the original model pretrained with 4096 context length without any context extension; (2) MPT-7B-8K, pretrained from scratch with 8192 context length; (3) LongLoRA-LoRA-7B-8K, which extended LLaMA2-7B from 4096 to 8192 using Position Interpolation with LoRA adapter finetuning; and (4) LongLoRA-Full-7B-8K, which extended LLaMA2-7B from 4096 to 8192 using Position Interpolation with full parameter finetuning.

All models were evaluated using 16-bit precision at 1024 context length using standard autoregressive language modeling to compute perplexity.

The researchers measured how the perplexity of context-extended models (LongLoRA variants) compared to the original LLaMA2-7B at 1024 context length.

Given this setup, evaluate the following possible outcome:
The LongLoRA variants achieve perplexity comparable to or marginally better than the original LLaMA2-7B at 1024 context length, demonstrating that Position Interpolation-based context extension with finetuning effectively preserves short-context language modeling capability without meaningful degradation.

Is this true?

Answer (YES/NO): NO